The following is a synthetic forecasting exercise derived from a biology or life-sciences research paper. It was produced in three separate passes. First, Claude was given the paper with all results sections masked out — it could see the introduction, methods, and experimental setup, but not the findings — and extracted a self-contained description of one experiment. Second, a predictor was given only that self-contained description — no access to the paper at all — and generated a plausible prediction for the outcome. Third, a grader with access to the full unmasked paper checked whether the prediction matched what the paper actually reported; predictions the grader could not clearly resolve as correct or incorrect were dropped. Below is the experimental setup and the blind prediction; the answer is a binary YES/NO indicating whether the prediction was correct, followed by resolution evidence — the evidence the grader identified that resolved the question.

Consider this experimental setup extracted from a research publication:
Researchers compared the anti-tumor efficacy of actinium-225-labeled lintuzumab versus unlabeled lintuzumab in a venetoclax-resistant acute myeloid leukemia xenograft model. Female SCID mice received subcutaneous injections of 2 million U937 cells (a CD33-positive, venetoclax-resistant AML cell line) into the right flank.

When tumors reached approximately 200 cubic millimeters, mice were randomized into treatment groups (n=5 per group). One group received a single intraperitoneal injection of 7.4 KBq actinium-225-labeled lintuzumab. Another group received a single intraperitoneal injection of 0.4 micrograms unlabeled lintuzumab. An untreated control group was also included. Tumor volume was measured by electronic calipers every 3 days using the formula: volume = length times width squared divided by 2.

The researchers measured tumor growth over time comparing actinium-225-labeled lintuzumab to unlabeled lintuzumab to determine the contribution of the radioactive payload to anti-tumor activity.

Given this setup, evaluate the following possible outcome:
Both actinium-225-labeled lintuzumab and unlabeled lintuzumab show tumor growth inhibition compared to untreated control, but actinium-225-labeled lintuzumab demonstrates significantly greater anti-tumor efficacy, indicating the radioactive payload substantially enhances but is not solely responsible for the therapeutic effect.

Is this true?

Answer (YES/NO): NO